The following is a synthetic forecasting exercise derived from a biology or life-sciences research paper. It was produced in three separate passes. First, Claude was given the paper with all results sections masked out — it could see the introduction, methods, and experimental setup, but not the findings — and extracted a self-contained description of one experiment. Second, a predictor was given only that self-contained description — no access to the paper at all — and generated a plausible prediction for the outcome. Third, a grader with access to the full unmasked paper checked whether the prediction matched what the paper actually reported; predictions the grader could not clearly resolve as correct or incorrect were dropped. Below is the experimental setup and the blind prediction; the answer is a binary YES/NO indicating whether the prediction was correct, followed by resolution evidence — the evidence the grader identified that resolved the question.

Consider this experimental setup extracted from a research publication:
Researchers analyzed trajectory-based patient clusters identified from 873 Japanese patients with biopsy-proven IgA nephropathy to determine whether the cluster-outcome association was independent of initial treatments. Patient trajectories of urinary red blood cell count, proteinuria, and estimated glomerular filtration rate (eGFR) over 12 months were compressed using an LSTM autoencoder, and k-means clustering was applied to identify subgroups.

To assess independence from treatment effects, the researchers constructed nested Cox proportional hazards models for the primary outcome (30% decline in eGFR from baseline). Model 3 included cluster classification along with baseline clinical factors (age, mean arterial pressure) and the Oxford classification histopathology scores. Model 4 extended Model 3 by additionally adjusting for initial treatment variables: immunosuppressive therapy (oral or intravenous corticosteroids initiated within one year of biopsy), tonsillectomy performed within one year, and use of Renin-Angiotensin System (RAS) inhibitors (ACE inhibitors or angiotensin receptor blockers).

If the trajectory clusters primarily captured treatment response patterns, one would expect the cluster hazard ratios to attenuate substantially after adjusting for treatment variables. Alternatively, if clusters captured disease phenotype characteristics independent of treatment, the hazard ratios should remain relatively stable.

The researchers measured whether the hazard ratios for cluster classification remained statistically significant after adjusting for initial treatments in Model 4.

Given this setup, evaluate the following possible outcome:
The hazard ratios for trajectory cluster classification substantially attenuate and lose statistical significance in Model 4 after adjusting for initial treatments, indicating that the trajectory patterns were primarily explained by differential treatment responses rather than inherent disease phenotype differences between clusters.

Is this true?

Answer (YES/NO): NO